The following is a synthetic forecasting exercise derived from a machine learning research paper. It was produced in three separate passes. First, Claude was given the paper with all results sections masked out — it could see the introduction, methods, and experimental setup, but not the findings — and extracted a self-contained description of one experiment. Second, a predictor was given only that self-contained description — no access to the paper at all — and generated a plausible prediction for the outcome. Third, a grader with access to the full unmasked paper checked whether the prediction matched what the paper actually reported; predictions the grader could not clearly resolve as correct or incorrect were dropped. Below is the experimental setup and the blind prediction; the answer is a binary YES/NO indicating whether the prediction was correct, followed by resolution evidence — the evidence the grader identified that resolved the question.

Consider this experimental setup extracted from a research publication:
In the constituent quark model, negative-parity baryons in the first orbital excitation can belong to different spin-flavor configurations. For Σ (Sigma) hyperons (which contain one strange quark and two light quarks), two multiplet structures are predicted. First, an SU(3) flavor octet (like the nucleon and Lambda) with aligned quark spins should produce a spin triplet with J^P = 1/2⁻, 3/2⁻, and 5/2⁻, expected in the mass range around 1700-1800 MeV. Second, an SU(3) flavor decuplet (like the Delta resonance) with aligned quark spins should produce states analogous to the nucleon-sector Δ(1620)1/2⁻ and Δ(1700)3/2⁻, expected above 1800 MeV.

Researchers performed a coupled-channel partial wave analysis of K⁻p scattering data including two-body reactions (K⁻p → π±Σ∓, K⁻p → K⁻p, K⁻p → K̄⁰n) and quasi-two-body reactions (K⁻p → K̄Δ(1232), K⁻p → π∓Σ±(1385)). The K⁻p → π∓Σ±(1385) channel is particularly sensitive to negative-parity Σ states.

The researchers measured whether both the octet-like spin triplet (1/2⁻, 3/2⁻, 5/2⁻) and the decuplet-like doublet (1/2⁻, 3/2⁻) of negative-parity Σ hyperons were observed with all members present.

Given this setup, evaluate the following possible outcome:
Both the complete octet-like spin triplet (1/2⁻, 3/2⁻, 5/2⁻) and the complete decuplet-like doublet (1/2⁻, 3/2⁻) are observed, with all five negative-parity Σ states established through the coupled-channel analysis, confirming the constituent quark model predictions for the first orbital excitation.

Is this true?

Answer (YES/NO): NO